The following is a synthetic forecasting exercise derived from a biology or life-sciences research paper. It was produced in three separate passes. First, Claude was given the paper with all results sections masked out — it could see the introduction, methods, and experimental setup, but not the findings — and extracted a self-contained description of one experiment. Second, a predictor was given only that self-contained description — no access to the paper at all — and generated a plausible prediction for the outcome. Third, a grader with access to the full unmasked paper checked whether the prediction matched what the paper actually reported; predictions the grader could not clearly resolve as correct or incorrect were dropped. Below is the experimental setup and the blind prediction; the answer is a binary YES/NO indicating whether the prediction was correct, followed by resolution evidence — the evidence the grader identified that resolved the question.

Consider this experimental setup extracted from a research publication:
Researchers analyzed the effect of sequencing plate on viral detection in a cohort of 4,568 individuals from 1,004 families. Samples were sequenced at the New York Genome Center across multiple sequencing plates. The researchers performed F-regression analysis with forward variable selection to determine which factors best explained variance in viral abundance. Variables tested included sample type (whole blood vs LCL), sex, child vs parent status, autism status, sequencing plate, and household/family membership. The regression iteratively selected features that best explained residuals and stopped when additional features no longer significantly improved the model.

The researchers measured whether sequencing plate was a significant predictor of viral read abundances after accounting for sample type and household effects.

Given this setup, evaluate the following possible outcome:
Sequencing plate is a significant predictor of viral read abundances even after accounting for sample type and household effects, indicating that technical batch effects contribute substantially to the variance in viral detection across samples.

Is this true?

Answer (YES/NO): YES